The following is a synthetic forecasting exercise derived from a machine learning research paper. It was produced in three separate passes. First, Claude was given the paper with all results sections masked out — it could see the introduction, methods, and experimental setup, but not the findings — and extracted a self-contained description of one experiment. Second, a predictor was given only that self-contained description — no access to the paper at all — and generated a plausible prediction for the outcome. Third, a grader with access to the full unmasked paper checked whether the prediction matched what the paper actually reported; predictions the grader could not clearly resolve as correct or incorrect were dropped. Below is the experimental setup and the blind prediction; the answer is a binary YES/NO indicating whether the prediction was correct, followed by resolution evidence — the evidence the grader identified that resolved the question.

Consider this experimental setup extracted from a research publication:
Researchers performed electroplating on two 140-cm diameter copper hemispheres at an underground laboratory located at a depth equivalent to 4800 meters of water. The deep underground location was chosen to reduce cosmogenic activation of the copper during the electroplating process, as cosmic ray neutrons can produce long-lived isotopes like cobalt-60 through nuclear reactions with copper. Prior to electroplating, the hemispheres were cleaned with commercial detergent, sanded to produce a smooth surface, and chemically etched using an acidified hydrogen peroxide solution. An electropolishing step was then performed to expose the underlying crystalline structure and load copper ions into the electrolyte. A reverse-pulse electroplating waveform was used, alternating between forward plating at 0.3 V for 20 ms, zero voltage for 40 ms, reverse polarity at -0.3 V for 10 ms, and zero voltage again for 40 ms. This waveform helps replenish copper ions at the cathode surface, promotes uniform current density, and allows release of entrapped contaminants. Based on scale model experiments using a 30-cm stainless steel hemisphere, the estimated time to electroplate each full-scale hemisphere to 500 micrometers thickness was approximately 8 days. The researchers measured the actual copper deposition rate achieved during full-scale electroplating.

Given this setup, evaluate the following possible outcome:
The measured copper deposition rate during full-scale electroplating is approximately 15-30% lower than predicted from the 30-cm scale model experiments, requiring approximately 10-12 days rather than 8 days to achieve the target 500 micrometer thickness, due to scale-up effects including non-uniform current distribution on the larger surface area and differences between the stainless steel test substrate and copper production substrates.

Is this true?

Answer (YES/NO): NO